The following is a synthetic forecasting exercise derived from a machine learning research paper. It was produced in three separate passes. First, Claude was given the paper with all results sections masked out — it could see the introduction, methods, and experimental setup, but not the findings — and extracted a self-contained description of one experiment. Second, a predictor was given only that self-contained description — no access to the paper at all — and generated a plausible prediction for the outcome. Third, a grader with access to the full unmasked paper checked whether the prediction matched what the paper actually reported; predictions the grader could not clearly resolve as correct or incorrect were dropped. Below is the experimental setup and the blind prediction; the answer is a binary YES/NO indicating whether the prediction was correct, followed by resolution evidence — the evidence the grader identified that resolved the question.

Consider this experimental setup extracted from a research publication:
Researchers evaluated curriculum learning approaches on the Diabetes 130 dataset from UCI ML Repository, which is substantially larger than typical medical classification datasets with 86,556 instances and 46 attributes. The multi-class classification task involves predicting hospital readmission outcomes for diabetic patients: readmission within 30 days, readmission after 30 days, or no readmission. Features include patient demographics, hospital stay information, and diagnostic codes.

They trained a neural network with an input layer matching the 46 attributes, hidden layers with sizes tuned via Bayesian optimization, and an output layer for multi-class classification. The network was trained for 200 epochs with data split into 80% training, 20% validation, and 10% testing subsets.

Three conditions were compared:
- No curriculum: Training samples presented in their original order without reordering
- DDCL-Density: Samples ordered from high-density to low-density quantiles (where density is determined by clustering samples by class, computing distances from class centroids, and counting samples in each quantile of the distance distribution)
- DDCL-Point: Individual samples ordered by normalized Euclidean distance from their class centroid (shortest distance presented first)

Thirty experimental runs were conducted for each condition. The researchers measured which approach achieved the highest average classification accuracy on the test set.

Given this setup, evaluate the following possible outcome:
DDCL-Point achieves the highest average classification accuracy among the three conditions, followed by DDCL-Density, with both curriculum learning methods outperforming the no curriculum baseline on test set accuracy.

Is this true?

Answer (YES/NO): NO